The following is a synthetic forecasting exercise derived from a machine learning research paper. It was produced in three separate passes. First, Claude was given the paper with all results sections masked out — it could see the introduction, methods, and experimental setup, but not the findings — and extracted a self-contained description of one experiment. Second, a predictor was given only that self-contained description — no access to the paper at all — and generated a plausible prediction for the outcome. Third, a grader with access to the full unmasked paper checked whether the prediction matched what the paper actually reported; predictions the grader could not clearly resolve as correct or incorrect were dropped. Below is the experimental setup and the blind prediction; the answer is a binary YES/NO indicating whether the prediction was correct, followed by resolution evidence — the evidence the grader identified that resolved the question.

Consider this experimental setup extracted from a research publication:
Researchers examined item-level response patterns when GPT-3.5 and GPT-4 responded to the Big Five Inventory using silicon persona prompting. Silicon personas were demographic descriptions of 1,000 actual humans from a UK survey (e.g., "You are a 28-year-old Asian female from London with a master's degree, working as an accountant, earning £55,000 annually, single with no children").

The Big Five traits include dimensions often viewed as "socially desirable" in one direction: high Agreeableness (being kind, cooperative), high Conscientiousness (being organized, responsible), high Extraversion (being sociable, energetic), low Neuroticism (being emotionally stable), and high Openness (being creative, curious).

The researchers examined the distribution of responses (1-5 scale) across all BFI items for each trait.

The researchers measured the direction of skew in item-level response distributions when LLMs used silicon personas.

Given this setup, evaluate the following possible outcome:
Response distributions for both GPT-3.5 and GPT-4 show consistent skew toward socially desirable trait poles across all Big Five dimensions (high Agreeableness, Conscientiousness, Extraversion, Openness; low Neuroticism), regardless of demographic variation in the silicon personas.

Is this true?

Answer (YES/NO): YES